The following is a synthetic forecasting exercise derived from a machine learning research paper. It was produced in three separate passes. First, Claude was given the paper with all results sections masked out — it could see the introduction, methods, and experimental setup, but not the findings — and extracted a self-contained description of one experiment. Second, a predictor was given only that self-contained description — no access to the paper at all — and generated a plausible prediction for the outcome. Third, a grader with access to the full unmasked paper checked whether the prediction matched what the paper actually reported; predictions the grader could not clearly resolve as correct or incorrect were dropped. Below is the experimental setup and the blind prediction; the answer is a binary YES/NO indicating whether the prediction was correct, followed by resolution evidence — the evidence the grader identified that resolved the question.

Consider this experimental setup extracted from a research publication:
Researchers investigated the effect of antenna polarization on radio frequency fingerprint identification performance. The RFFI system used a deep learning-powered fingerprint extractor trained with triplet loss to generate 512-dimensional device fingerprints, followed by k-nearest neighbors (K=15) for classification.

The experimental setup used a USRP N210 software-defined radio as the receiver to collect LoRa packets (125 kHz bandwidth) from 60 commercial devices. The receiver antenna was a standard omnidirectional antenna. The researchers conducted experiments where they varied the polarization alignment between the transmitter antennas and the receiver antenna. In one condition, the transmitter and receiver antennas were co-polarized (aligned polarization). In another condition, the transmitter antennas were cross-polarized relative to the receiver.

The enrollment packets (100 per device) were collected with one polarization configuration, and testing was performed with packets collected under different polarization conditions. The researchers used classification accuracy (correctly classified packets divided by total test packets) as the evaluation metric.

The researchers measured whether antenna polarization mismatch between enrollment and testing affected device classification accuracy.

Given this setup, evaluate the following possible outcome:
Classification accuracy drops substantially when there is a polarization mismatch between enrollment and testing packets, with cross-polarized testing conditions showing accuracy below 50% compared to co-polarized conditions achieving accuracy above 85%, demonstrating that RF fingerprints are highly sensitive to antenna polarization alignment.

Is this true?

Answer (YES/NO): NO